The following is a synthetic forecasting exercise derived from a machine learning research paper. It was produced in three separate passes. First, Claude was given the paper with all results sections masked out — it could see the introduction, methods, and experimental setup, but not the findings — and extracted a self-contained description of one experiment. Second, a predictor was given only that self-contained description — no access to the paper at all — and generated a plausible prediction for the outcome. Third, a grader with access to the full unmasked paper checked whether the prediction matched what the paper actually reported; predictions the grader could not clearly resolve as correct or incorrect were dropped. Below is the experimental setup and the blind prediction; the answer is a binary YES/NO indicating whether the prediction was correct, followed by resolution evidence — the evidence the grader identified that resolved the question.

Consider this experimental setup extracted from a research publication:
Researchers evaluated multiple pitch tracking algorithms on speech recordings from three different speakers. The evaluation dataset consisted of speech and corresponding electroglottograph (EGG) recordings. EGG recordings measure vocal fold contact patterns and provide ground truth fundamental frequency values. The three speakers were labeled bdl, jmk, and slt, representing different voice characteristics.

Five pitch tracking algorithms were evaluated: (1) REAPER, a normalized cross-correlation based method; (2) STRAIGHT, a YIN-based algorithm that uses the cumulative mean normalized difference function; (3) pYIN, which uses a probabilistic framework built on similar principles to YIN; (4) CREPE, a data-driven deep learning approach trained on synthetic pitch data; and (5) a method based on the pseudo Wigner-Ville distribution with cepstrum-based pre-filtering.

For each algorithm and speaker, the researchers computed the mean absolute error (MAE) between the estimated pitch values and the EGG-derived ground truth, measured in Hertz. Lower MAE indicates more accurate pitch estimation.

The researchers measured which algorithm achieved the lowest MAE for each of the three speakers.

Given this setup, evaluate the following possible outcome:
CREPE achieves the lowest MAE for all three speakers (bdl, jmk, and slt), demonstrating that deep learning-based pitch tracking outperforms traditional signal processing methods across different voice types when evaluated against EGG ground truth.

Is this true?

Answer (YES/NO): NO